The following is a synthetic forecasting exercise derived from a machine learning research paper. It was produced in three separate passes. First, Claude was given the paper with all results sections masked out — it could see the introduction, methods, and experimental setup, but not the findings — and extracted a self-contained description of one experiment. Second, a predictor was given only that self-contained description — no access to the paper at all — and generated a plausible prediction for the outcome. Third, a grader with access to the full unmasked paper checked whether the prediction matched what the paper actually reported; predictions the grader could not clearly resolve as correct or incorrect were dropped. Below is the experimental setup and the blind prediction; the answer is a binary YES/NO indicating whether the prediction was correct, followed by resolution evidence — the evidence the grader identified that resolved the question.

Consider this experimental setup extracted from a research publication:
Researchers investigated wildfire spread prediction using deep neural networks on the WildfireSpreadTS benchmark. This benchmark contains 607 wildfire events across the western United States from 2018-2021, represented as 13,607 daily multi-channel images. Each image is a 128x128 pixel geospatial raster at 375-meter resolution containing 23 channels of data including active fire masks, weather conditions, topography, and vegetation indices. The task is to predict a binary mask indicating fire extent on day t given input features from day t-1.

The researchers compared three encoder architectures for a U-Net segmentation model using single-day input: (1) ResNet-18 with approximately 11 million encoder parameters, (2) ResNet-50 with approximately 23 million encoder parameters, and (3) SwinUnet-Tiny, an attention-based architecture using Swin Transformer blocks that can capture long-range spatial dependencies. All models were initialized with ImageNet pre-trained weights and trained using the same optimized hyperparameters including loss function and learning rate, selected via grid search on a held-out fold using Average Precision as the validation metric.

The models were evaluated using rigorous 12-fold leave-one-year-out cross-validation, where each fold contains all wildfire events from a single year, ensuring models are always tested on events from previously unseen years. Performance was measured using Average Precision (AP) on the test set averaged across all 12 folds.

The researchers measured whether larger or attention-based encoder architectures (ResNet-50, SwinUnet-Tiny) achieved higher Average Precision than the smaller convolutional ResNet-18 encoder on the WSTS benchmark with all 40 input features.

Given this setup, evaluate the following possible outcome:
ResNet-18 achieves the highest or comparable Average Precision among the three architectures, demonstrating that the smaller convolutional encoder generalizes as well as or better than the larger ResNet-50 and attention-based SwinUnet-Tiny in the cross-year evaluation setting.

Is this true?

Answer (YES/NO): YES